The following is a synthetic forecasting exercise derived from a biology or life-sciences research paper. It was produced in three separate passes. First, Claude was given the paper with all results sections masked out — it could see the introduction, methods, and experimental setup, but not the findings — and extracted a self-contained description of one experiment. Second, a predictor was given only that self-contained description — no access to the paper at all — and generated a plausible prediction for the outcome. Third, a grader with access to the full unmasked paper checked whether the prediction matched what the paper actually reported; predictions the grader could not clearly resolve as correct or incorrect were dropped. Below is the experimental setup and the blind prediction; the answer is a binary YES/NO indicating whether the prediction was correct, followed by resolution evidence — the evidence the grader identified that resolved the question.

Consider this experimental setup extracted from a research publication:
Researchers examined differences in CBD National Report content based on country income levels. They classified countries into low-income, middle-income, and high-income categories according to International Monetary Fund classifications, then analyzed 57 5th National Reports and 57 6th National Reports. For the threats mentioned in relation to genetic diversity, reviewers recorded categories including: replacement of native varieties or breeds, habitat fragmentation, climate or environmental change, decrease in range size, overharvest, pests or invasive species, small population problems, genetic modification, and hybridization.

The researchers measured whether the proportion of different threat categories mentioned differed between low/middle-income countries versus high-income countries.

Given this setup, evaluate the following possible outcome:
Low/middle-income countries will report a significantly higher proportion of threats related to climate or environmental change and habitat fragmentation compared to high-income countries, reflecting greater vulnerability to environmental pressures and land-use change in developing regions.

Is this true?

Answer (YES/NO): NO